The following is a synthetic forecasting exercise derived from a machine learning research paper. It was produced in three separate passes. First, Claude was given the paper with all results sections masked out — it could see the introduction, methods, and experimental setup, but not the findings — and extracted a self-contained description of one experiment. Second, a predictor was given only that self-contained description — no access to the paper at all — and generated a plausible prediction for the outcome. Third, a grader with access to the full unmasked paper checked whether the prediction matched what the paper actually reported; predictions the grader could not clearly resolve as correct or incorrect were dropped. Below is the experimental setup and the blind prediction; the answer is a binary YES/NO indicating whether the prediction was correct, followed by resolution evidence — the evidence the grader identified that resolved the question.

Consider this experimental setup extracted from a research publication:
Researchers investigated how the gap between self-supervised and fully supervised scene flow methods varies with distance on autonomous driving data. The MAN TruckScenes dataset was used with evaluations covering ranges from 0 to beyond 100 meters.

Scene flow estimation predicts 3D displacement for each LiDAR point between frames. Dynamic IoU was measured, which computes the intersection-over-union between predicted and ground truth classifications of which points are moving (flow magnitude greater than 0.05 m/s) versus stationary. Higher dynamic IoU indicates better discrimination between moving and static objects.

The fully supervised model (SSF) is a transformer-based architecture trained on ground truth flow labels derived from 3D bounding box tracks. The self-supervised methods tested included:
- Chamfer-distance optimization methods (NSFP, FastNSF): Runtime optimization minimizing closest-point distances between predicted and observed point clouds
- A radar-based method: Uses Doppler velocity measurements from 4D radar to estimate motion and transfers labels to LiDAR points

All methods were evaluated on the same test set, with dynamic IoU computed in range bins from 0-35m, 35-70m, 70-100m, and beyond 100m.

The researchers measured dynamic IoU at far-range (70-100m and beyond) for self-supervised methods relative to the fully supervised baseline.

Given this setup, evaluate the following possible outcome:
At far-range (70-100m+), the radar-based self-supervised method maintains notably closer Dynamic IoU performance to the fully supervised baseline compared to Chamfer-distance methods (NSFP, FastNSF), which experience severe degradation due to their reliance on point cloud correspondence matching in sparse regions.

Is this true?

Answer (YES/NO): YES